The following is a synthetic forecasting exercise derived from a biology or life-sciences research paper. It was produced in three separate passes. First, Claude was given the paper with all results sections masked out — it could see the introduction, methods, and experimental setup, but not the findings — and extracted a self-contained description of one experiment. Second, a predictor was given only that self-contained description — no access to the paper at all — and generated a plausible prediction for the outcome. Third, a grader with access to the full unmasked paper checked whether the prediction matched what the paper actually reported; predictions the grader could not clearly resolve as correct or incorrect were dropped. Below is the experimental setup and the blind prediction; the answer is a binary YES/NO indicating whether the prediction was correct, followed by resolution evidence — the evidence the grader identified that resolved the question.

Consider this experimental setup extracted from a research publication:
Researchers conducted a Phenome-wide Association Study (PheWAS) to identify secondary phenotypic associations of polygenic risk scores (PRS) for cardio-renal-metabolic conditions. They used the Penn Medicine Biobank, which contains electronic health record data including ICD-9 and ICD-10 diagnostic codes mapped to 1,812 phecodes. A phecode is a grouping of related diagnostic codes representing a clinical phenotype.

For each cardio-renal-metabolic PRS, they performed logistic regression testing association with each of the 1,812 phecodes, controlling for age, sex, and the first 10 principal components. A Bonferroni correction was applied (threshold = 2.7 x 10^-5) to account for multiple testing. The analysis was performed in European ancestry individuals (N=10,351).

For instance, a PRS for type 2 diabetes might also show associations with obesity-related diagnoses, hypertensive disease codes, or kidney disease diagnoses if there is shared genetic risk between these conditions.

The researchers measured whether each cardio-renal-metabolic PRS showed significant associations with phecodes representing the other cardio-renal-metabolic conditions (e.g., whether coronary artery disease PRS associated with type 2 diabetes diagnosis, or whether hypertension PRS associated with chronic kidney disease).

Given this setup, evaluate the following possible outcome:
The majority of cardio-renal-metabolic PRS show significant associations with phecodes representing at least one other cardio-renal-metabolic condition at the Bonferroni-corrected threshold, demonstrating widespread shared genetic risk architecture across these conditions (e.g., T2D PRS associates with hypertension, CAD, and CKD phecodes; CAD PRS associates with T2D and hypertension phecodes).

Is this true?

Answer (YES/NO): YES